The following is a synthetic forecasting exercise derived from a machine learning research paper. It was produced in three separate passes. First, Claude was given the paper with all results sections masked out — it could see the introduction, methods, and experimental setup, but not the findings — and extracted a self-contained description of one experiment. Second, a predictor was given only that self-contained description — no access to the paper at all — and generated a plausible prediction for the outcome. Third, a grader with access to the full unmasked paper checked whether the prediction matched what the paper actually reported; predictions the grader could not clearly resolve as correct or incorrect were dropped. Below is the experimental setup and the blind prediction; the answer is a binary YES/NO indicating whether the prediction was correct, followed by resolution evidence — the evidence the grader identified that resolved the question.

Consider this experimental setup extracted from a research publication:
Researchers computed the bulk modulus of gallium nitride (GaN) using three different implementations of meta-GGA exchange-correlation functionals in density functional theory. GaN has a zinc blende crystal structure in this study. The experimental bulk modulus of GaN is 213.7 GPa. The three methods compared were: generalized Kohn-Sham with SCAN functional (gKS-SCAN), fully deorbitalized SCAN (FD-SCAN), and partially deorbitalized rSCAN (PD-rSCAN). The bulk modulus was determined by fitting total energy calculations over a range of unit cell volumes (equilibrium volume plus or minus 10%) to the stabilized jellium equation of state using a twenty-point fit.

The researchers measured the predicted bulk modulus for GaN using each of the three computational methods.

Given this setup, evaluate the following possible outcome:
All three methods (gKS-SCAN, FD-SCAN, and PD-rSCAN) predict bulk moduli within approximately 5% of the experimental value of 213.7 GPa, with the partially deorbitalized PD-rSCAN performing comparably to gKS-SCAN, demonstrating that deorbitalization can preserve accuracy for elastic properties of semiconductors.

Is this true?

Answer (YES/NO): NO